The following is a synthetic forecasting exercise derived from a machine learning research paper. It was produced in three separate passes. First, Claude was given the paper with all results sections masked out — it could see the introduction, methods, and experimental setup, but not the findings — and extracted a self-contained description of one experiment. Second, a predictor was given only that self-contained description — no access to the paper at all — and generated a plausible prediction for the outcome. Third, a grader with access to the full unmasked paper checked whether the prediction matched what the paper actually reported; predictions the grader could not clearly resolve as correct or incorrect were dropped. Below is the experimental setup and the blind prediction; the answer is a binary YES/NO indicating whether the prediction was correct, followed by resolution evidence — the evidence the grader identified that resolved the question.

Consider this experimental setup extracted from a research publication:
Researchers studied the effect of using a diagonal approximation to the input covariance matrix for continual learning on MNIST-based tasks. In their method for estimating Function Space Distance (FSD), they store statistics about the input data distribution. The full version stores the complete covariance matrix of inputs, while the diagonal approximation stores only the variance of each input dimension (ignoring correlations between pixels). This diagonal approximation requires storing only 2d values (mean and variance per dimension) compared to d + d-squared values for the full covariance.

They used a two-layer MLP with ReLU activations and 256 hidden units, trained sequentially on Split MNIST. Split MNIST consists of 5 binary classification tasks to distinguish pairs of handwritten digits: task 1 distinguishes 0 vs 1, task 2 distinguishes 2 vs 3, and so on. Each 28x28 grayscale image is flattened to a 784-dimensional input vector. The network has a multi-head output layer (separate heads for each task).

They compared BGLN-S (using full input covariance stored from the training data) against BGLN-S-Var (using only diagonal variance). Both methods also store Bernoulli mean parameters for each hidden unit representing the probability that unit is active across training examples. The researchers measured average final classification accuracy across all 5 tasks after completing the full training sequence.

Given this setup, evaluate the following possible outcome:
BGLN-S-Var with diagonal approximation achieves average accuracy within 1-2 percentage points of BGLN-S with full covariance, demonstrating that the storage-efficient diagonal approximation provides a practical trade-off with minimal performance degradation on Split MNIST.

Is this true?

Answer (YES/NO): YES